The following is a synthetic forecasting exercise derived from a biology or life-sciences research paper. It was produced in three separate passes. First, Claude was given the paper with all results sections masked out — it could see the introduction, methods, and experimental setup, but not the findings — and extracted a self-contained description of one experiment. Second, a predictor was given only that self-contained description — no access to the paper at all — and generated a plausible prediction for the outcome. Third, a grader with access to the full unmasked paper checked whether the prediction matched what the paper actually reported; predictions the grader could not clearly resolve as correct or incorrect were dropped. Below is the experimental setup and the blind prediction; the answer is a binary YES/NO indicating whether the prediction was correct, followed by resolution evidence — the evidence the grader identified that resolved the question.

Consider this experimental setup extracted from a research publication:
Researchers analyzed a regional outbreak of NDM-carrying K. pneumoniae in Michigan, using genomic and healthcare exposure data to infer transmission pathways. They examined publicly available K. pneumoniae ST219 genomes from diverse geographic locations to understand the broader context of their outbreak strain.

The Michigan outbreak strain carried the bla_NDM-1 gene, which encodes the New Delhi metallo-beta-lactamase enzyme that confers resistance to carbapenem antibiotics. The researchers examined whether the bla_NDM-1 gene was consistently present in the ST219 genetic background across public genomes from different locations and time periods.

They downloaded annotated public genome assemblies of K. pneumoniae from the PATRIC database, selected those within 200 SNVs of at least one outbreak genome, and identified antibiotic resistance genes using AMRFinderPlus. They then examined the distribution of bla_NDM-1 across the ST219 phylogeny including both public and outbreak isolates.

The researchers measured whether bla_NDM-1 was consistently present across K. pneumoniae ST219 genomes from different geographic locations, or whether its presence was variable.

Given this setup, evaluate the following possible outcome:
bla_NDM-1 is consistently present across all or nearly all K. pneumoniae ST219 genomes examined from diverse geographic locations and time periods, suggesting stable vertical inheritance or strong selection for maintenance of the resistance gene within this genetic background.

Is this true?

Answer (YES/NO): NO